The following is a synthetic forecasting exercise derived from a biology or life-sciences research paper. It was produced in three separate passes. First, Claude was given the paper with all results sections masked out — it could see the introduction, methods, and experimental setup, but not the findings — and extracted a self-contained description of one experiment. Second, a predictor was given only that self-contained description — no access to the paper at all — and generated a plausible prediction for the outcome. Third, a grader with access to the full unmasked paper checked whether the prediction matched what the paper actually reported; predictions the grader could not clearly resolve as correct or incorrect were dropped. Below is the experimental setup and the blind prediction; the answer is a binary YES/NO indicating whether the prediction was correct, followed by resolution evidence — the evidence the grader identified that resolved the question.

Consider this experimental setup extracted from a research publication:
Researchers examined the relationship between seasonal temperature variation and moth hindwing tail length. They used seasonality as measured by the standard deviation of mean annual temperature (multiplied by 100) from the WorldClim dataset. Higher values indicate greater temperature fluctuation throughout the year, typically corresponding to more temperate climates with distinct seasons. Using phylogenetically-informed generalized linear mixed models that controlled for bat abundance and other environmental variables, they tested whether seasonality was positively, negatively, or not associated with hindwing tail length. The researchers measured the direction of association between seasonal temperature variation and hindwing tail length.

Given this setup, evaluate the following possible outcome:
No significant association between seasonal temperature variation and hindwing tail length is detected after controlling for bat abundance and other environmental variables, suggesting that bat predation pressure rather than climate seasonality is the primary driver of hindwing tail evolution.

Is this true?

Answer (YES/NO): NO